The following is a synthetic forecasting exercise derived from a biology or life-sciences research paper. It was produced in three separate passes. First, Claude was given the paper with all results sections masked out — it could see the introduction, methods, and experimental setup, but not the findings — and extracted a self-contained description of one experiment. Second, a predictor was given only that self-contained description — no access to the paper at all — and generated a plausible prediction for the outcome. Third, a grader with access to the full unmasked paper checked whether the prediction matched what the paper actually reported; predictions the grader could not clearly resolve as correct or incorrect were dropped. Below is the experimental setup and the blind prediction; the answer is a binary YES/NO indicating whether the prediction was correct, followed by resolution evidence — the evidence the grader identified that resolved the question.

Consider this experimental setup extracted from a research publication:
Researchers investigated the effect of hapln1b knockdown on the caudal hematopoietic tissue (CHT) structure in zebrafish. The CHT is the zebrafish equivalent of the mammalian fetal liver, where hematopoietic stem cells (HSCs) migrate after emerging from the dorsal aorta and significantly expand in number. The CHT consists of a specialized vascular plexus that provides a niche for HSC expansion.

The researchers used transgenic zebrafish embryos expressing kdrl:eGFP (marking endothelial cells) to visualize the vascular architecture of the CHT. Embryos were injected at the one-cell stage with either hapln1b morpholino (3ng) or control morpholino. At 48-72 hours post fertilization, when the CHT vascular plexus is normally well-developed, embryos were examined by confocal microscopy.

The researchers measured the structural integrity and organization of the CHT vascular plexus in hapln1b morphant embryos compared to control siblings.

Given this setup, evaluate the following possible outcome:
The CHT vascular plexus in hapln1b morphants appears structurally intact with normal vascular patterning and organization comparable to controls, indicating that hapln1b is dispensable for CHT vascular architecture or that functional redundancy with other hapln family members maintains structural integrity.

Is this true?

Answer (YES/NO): NO